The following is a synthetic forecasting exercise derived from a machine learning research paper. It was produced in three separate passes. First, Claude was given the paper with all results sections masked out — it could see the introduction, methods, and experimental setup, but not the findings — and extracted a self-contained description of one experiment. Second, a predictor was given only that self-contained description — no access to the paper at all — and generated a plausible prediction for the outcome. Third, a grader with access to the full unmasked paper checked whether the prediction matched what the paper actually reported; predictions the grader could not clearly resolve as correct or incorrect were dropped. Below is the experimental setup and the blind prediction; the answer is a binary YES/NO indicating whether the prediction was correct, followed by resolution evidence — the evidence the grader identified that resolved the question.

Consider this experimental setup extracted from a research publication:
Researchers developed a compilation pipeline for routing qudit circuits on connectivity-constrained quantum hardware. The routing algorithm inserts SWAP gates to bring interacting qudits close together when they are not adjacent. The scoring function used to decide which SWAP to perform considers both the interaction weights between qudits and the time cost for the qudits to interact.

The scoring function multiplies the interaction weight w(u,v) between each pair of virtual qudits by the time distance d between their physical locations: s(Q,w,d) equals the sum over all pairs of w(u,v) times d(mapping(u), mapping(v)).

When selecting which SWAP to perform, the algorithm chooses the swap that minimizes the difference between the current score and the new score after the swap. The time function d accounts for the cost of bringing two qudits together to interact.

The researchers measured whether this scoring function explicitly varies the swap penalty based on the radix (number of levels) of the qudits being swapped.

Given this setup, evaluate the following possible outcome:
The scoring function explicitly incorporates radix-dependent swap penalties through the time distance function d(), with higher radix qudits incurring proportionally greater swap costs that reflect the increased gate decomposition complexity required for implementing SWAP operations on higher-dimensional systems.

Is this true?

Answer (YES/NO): NO